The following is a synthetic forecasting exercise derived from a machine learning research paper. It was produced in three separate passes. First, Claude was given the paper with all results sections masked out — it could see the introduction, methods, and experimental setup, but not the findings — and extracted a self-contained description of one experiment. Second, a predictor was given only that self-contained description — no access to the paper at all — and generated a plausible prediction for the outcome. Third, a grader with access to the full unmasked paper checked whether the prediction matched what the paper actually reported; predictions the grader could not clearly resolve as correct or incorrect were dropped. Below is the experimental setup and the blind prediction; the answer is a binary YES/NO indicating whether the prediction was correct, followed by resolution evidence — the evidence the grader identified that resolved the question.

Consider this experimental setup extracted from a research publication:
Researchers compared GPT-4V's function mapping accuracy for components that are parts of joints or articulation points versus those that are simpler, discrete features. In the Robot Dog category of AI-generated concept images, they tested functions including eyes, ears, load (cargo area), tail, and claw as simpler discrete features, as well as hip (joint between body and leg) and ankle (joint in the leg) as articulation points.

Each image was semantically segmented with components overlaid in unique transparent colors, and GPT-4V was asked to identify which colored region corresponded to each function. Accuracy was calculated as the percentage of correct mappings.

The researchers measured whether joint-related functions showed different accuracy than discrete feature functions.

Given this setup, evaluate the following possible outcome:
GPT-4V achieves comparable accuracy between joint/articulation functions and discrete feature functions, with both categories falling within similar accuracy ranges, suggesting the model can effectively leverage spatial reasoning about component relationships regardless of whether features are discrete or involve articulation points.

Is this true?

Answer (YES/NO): YES